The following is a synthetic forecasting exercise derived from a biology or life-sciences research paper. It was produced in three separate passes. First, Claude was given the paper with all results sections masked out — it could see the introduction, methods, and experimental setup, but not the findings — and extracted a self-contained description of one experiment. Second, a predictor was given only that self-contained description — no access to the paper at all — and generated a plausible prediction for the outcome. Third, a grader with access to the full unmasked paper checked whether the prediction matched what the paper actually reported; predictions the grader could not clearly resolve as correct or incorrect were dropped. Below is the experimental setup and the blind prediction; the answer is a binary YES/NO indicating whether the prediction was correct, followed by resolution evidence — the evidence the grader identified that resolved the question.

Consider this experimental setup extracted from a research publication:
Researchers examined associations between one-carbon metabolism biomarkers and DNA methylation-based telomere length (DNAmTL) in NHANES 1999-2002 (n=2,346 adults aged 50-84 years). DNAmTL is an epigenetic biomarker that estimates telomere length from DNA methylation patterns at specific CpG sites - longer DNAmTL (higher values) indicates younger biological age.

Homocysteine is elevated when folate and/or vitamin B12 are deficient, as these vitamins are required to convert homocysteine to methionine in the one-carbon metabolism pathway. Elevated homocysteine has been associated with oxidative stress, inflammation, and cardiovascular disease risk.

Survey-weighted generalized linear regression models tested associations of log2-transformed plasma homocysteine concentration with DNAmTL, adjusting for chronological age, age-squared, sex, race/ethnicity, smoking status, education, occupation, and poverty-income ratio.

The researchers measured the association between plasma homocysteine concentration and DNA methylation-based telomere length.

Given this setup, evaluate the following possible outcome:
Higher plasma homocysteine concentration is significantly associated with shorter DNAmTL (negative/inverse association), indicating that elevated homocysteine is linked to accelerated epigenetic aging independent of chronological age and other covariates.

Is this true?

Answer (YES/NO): NO